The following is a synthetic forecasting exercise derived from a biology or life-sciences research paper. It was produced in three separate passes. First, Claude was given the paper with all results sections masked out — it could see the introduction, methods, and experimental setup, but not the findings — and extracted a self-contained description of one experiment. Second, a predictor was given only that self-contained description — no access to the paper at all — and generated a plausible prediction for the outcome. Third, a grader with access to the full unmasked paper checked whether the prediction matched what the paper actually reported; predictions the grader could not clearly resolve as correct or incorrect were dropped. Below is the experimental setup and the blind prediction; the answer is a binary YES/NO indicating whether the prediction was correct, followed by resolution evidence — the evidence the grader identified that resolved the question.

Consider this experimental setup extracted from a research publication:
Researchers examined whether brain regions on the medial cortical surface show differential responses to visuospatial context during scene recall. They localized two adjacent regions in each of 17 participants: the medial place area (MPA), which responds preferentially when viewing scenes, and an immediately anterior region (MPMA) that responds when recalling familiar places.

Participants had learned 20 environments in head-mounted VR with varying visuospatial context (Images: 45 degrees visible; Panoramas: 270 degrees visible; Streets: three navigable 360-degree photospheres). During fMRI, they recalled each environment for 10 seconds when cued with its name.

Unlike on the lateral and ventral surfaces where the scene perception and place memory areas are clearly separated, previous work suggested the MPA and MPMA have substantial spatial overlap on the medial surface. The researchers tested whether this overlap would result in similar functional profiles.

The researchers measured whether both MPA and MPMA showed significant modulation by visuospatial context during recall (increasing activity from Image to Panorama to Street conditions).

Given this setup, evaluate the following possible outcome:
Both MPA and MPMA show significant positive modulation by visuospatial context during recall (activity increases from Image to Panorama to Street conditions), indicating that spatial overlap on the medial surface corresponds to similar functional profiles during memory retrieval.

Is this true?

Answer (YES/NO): YES